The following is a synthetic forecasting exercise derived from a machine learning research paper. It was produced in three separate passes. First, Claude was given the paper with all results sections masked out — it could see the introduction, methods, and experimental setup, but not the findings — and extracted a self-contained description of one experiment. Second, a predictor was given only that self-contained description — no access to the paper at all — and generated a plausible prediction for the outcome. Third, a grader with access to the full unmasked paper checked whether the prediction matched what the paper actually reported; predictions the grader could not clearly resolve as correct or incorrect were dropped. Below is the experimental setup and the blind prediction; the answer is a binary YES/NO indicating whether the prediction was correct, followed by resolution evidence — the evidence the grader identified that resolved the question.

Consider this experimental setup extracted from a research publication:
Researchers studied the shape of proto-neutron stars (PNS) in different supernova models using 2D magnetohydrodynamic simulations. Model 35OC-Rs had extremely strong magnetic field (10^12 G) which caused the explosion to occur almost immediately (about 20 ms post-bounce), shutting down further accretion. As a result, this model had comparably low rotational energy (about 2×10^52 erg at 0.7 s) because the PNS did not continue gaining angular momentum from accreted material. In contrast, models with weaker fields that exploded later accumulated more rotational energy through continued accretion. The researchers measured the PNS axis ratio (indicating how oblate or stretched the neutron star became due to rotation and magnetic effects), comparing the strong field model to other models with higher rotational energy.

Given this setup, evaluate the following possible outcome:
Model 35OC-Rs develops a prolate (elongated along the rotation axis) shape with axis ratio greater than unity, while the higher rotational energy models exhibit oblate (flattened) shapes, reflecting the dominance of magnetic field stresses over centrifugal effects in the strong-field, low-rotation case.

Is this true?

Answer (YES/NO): NO